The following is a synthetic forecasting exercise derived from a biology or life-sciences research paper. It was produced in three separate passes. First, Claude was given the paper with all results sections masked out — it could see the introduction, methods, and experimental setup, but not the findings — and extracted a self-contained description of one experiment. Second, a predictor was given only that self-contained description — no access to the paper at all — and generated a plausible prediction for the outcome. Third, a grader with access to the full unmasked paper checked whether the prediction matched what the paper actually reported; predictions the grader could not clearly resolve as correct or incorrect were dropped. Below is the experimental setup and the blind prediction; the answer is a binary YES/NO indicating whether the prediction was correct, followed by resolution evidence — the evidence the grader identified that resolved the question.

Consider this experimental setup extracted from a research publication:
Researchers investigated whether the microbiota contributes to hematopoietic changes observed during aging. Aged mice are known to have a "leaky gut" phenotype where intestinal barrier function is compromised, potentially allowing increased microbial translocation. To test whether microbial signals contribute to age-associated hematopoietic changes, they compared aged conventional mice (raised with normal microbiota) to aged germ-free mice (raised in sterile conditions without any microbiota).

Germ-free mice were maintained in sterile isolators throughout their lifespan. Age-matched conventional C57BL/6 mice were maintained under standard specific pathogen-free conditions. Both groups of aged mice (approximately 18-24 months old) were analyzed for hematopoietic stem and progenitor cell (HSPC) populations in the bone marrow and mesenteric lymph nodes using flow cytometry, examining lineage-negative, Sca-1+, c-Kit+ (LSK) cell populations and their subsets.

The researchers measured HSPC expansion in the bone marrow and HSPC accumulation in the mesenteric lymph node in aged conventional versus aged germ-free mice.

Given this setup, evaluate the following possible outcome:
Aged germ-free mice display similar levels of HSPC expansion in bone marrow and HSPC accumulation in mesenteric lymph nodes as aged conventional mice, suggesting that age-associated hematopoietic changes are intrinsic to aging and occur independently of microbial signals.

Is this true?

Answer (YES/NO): NO